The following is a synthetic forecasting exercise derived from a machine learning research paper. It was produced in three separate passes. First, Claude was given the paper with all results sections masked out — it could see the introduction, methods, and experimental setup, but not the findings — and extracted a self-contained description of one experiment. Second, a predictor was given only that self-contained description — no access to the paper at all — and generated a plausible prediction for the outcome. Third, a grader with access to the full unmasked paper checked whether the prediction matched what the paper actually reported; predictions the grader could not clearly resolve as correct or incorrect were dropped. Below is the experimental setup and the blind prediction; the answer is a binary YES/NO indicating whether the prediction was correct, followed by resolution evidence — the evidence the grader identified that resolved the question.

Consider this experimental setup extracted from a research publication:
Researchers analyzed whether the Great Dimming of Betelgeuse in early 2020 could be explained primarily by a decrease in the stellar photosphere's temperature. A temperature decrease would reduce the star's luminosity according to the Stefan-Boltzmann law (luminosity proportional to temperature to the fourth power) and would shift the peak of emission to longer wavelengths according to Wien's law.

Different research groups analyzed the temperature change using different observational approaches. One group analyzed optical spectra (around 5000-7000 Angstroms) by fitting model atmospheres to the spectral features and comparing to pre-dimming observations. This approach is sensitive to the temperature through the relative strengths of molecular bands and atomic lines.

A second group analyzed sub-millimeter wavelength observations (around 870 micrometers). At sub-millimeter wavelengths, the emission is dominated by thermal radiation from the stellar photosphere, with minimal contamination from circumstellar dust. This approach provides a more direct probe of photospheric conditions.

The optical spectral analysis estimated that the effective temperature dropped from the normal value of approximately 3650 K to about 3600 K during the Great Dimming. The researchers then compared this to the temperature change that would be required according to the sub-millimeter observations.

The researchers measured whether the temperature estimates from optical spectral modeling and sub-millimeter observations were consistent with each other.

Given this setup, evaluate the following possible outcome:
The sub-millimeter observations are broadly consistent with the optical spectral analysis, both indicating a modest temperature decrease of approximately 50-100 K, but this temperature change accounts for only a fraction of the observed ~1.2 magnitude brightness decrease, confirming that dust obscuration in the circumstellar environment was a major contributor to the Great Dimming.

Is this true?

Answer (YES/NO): NO